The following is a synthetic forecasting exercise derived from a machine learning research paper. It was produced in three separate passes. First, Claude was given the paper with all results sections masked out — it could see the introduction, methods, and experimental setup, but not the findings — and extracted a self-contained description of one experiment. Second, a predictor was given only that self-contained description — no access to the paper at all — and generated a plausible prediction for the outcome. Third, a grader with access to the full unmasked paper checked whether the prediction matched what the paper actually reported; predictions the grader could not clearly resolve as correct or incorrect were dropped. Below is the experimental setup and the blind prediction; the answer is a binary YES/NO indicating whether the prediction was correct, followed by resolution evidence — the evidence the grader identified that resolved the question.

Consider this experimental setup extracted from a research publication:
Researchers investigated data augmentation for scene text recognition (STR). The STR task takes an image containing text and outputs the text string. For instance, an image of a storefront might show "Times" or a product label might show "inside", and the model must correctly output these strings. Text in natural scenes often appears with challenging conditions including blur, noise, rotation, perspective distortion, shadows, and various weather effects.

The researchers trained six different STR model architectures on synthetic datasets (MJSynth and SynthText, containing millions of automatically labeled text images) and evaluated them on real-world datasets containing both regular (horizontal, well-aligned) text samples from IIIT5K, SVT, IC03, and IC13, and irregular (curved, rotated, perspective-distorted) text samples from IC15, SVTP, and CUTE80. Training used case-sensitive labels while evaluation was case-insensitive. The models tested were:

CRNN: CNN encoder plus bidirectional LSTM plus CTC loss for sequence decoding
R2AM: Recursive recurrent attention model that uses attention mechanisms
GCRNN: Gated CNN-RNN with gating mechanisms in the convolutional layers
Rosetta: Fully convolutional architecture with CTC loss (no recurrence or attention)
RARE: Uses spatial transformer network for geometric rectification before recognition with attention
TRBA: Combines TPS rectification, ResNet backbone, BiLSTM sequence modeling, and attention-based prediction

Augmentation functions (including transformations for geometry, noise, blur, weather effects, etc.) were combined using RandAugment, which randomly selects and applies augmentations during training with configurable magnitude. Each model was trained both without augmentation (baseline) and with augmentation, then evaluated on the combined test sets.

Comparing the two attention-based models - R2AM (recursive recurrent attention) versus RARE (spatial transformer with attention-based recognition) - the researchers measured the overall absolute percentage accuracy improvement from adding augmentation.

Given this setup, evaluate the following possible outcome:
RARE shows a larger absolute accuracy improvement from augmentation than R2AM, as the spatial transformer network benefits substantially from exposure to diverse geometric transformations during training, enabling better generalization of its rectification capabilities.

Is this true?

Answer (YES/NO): NO